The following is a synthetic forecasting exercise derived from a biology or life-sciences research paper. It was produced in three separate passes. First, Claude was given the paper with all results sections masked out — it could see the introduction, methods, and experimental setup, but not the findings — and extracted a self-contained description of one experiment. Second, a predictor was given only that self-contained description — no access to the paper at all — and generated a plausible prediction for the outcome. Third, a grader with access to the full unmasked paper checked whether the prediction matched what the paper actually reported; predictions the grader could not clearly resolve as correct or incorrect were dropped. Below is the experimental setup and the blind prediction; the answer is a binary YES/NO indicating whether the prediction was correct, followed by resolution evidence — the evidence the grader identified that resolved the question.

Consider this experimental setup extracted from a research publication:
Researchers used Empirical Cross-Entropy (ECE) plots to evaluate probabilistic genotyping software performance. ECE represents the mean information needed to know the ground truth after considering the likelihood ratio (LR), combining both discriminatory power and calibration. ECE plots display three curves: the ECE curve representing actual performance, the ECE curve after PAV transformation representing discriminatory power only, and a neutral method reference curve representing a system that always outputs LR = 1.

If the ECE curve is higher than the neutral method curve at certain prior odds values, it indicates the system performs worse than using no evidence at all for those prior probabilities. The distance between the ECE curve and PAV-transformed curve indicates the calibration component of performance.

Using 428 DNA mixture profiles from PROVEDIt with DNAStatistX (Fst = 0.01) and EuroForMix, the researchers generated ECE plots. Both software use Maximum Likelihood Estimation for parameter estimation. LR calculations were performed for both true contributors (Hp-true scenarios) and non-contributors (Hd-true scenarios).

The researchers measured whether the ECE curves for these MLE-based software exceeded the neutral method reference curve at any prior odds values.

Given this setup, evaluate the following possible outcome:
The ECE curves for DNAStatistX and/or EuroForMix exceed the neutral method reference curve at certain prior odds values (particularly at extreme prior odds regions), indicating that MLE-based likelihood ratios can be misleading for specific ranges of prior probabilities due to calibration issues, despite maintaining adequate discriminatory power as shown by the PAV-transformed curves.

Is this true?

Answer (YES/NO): NO